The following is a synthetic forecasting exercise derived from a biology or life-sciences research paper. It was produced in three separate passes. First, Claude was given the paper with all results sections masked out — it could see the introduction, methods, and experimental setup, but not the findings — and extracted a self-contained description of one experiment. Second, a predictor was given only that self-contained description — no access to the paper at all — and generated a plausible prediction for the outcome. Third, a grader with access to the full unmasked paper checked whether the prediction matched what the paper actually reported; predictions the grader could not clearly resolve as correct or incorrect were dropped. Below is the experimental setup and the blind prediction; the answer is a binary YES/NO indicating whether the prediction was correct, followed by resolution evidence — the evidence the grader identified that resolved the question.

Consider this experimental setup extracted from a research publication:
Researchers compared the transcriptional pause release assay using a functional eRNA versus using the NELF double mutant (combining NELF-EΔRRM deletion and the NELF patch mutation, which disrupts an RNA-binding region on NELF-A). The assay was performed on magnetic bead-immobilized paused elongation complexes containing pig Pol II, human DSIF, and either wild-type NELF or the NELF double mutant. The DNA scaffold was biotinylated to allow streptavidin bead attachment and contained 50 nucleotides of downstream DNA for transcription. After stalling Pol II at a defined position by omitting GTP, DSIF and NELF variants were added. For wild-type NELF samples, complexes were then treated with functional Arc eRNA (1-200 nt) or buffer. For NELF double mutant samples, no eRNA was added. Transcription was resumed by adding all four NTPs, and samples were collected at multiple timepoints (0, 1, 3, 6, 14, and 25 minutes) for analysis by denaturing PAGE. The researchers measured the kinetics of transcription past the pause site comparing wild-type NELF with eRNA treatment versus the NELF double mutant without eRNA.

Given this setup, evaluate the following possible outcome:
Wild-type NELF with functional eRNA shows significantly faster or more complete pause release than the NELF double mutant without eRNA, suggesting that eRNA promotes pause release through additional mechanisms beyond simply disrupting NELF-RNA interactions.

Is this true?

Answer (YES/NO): NO